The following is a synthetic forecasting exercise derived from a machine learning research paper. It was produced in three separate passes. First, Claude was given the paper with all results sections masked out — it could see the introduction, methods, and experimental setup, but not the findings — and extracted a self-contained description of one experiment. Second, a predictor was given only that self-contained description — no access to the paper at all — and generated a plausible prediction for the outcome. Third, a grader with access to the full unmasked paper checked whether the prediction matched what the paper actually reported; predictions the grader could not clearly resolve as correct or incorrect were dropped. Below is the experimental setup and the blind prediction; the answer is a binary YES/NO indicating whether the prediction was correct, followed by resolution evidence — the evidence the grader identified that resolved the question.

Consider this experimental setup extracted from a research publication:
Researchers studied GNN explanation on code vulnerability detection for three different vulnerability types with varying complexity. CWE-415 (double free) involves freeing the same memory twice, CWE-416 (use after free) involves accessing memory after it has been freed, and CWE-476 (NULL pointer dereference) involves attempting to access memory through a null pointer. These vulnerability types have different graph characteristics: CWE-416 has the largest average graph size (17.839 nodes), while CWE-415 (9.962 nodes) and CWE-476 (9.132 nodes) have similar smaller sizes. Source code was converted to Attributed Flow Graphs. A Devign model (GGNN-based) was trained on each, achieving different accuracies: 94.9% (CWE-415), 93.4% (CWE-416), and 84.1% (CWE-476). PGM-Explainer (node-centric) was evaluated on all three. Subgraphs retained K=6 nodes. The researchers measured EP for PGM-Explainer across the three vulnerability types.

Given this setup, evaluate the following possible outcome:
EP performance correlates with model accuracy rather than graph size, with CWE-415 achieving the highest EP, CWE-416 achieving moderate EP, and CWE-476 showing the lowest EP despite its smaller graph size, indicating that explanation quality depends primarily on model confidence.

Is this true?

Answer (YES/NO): YES